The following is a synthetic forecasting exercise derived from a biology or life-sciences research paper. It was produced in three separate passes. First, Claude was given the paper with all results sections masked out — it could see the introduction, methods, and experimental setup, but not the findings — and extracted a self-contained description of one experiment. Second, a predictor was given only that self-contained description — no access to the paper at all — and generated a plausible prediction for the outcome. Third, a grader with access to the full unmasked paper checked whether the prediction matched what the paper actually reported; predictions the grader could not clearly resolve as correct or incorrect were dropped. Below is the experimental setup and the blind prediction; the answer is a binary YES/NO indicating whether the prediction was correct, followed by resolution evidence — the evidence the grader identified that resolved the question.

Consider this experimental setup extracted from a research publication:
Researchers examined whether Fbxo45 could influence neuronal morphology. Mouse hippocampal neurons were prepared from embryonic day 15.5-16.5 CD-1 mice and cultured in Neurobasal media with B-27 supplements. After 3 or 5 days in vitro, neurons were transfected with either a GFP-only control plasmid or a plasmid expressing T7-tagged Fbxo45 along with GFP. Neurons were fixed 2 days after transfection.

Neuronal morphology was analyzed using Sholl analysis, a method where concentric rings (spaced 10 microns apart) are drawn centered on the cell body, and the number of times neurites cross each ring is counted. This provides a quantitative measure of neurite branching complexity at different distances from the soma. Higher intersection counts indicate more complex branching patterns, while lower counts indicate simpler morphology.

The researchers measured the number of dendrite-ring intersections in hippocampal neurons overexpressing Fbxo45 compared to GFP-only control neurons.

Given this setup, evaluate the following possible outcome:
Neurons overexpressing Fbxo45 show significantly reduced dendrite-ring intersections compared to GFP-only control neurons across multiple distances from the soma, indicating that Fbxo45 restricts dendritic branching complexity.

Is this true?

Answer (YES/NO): NO